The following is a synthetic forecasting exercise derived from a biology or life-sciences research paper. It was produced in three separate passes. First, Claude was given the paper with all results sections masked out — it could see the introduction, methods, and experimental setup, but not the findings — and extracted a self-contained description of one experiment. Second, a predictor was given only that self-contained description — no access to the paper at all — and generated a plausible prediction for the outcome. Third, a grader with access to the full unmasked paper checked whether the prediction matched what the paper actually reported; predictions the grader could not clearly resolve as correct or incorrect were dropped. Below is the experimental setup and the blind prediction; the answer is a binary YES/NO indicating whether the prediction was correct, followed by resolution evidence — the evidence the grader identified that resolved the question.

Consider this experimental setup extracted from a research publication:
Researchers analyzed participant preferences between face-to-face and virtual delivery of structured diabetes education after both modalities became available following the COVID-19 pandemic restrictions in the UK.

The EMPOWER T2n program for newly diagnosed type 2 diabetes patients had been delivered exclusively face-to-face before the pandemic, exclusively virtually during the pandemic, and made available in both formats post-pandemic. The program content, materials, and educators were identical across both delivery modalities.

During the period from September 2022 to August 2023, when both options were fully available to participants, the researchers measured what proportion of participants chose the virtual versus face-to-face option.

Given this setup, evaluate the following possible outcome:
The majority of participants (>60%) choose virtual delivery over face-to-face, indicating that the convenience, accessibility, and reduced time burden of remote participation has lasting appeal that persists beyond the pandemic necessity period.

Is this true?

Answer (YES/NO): YES